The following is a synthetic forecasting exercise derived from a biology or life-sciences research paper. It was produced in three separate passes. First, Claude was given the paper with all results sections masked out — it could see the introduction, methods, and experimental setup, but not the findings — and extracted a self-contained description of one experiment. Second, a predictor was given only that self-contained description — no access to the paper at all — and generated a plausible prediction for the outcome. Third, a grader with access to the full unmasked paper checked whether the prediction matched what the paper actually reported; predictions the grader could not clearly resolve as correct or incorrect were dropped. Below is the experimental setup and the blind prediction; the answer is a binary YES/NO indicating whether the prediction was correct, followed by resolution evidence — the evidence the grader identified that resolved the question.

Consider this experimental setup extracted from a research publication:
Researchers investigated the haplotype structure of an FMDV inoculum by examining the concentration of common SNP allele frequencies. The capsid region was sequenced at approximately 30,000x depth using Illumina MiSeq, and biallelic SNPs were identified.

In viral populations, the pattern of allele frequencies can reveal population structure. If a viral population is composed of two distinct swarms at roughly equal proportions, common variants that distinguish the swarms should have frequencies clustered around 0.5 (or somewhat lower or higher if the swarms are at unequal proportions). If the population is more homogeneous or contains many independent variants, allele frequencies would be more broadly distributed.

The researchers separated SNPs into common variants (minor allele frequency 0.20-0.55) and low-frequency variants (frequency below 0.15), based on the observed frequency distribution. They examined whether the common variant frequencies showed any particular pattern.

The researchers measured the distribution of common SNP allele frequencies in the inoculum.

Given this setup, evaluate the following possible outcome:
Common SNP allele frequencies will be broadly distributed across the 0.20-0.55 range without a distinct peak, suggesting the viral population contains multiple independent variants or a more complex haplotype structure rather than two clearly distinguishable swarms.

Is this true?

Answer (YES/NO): NO